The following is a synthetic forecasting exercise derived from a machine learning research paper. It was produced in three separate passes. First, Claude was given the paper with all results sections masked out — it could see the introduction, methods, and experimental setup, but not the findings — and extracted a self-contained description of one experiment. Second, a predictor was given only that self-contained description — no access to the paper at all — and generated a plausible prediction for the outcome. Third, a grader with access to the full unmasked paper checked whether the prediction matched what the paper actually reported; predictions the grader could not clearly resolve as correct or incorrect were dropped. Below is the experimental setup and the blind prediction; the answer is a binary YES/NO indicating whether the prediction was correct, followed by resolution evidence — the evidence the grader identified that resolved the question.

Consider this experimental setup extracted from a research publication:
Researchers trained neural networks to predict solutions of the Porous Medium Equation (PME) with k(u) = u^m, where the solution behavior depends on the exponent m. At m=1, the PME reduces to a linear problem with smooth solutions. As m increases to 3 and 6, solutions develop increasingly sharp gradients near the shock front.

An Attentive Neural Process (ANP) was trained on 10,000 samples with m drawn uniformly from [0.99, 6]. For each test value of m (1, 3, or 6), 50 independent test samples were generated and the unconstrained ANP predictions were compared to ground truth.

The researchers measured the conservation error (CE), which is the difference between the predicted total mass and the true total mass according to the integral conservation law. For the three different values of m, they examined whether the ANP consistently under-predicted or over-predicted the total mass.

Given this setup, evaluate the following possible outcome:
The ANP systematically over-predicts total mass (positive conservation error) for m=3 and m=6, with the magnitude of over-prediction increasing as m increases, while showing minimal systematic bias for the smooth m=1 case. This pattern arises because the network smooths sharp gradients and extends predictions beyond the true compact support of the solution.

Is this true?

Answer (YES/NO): NO